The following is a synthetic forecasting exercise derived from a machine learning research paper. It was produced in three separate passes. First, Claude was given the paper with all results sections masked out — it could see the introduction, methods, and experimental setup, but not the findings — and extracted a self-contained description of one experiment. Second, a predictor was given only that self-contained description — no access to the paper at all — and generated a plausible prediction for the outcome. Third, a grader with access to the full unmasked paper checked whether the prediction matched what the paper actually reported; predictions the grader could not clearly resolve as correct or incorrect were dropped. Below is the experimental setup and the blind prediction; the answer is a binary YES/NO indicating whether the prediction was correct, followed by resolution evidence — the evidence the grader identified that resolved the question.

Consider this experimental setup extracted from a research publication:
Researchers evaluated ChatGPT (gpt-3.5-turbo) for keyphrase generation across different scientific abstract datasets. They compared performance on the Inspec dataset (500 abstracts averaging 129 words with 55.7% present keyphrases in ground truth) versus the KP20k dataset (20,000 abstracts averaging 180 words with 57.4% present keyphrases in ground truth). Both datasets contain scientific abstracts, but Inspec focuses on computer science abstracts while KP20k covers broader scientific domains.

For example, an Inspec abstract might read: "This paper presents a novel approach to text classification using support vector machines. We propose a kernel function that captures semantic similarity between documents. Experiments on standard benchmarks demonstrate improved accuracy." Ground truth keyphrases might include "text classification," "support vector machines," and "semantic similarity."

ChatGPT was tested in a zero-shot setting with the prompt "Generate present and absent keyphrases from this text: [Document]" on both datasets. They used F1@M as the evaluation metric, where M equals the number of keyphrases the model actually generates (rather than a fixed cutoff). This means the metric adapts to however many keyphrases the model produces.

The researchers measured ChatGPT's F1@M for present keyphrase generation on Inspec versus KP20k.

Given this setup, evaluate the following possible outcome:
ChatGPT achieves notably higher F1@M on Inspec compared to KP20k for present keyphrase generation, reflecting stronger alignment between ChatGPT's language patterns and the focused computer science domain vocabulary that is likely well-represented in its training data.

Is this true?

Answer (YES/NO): YES